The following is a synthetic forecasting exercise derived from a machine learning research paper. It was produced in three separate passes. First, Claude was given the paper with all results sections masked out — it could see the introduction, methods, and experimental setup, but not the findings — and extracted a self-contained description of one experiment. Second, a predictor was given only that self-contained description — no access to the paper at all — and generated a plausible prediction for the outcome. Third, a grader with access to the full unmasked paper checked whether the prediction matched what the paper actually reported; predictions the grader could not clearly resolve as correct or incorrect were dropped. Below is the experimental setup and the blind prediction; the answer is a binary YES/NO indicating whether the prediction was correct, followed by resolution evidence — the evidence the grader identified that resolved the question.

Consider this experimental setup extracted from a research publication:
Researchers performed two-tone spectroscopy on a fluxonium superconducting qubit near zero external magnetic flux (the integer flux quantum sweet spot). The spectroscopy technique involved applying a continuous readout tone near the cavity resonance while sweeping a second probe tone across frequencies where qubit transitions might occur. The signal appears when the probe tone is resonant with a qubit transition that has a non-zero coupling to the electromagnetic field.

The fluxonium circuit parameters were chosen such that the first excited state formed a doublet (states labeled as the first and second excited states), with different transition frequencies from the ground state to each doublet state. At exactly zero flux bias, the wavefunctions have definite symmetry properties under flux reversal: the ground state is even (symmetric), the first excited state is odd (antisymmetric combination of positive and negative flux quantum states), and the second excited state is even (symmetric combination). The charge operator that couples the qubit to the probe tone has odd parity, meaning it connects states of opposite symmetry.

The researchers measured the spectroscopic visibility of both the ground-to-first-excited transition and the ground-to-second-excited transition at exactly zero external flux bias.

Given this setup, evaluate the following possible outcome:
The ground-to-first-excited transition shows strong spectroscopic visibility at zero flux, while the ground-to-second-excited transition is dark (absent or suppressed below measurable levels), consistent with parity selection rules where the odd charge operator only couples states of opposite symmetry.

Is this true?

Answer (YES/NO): YES